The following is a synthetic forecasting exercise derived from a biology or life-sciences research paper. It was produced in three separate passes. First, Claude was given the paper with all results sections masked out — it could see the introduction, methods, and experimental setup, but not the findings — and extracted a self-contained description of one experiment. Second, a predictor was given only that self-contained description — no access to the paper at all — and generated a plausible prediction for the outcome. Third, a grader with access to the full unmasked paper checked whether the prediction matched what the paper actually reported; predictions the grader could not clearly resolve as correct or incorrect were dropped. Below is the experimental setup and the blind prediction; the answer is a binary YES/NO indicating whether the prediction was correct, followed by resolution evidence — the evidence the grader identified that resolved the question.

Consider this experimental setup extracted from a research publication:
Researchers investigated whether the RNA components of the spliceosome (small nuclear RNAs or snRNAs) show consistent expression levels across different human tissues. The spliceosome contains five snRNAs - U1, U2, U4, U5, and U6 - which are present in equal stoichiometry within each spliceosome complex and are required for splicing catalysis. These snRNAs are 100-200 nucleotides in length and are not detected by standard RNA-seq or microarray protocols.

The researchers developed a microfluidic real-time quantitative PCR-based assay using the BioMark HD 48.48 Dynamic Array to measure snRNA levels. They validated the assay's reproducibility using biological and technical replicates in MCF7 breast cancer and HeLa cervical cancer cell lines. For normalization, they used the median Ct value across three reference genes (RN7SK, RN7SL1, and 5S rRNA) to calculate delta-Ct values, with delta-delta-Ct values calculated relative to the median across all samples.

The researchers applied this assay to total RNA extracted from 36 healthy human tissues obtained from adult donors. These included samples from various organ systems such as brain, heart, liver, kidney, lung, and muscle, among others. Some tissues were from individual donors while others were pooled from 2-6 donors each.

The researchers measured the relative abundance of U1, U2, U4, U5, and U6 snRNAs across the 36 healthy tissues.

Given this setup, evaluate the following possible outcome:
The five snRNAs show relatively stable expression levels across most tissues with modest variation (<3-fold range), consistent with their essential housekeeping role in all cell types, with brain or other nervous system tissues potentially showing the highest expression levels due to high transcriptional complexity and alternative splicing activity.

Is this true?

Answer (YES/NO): NO